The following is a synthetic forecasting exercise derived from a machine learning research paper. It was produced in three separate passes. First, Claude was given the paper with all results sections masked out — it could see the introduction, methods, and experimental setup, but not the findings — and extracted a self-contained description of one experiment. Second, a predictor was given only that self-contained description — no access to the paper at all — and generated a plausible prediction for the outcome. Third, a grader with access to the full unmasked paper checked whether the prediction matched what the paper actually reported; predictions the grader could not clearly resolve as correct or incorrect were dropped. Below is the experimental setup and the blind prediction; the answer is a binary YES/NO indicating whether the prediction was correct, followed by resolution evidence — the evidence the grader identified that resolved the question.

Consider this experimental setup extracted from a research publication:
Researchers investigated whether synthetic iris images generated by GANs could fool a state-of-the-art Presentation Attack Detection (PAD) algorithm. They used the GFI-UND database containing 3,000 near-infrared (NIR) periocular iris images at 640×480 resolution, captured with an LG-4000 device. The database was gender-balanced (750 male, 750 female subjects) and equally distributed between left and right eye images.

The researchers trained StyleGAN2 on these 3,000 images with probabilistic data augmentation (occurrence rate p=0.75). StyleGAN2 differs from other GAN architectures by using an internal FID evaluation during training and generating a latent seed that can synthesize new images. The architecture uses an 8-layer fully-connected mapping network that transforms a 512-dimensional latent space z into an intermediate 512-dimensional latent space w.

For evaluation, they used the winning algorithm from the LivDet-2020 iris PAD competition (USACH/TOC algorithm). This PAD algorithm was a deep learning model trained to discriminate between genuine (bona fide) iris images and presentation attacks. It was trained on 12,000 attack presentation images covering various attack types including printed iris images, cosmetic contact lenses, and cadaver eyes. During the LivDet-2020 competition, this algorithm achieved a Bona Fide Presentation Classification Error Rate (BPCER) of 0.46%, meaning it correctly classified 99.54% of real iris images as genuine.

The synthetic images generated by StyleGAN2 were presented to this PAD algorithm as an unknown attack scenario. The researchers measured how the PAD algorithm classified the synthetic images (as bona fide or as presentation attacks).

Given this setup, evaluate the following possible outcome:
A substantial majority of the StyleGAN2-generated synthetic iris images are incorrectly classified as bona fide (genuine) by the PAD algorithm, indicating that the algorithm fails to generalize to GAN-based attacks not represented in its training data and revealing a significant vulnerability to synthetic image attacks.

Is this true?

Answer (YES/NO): YES